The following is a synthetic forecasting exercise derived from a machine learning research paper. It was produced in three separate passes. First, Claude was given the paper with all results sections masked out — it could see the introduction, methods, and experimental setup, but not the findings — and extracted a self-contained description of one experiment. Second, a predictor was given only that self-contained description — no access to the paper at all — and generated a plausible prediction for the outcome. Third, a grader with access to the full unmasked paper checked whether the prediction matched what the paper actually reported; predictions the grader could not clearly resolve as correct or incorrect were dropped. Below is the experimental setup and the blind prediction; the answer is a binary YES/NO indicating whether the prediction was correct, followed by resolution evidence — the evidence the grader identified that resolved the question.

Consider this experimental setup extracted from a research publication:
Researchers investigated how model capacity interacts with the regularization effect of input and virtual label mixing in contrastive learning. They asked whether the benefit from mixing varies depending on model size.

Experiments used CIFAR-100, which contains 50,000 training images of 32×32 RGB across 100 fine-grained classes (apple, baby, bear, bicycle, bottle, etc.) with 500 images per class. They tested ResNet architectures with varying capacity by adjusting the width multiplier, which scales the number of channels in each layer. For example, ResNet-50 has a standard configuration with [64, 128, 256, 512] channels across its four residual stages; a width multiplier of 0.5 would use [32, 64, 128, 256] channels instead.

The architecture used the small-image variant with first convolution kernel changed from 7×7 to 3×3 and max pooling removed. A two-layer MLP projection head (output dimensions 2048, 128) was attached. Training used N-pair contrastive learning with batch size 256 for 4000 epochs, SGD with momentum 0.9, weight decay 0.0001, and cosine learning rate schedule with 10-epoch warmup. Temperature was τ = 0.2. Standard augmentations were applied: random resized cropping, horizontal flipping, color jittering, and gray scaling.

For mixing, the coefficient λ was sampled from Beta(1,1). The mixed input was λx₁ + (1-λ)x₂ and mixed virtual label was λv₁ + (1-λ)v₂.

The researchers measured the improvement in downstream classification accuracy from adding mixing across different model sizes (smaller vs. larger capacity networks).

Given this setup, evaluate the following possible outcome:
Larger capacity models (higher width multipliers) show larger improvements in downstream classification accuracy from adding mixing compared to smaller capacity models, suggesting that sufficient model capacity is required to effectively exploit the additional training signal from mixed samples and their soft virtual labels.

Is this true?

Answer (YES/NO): NO